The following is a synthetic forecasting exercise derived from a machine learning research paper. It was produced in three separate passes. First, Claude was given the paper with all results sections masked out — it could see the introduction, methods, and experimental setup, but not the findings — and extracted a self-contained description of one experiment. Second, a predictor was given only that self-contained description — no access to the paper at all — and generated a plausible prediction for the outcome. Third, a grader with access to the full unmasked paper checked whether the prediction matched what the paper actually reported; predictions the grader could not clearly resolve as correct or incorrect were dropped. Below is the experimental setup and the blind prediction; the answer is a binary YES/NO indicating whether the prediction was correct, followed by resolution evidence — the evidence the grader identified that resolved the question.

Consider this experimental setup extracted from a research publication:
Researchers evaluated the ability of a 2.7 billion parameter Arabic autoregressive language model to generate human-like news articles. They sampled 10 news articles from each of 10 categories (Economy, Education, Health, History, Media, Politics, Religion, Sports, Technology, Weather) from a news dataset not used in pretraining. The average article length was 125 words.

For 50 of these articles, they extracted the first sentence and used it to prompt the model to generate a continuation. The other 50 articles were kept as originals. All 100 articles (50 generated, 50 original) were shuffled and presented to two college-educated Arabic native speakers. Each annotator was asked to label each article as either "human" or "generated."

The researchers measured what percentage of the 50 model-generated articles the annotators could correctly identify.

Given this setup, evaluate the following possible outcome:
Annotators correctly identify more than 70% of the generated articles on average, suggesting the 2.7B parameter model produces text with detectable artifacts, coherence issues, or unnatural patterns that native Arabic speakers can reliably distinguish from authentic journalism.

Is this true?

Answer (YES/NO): NO